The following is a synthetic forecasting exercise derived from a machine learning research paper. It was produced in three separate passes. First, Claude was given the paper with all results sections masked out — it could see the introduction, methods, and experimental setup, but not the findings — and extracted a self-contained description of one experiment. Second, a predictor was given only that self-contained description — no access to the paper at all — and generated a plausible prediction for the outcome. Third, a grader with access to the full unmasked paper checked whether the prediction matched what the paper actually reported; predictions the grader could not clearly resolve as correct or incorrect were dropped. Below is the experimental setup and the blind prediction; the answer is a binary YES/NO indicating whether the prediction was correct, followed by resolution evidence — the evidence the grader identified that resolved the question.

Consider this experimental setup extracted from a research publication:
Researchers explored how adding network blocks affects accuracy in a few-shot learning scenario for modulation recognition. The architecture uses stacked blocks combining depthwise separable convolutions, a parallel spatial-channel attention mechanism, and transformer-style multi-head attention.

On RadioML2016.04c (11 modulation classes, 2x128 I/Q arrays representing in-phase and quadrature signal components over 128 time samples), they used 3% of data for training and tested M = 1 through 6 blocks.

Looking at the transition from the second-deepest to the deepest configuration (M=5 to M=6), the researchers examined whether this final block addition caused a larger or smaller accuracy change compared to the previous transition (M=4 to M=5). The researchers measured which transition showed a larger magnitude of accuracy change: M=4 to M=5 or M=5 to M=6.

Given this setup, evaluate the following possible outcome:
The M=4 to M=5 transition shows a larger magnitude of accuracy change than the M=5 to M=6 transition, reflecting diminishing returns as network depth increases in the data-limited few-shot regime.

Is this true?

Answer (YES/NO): NO